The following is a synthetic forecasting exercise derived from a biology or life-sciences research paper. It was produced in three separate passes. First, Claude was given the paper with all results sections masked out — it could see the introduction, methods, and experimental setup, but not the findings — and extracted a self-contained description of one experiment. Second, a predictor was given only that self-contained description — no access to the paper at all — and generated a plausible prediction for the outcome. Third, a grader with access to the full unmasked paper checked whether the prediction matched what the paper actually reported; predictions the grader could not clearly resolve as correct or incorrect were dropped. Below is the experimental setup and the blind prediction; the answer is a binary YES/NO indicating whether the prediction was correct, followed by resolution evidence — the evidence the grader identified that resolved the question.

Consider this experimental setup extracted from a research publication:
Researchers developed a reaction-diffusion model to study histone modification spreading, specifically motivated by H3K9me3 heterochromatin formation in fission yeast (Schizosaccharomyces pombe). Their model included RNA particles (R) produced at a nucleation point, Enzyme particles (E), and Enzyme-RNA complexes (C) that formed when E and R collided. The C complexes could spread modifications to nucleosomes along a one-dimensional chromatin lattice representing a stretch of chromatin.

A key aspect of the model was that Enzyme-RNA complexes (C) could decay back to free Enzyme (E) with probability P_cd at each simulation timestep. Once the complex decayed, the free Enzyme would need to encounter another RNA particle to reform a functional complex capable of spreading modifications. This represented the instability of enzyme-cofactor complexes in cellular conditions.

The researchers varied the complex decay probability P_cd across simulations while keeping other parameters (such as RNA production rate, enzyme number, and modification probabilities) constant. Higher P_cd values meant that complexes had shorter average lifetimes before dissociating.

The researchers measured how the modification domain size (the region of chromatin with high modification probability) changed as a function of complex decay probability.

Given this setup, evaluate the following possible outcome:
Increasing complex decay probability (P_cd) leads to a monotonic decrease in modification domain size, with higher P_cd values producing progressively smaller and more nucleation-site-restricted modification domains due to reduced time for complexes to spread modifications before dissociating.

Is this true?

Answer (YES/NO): YES